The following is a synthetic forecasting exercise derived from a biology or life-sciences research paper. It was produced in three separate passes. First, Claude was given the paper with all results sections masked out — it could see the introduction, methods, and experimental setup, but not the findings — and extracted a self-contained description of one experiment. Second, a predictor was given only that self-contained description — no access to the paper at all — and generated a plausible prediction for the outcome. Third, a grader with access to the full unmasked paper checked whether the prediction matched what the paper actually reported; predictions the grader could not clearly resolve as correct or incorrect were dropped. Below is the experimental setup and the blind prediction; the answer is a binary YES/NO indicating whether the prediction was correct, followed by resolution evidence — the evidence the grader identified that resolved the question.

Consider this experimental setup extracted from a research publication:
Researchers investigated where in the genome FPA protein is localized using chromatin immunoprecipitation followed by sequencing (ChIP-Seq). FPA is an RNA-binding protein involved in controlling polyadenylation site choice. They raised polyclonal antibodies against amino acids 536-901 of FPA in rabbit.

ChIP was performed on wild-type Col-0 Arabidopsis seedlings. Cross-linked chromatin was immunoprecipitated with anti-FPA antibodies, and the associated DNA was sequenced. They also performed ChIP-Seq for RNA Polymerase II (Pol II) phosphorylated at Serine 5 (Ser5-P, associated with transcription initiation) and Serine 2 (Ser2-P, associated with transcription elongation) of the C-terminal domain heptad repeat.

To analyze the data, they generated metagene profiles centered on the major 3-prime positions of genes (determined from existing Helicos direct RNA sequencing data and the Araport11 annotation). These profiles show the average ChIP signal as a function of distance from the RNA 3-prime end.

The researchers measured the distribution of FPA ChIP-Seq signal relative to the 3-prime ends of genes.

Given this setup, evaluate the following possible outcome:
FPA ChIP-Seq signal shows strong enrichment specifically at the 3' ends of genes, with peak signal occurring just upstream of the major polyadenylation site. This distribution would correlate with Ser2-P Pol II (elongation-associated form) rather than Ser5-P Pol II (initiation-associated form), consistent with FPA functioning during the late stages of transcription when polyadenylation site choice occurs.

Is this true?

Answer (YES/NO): YES